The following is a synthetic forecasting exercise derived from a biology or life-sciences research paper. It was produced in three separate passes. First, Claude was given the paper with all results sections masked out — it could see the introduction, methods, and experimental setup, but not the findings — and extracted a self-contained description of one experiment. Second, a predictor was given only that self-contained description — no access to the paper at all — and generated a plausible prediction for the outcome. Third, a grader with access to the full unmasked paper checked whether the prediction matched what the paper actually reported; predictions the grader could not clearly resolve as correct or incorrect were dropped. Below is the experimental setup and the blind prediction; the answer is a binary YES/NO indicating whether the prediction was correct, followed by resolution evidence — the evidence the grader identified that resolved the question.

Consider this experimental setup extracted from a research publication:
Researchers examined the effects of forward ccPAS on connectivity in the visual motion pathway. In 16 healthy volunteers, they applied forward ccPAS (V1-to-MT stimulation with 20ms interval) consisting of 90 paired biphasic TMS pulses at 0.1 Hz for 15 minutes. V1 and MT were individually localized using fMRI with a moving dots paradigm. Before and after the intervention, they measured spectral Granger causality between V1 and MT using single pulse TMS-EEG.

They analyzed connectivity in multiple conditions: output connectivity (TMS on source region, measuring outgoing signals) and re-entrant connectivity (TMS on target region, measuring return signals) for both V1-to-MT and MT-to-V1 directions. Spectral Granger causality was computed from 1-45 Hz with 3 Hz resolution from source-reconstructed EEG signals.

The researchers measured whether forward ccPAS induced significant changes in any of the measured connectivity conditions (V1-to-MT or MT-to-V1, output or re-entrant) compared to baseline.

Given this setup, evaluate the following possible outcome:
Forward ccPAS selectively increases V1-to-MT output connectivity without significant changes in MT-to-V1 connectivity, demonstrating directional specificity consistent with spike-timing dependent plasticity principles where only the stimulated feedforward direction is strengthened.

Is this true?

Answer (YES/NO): NO